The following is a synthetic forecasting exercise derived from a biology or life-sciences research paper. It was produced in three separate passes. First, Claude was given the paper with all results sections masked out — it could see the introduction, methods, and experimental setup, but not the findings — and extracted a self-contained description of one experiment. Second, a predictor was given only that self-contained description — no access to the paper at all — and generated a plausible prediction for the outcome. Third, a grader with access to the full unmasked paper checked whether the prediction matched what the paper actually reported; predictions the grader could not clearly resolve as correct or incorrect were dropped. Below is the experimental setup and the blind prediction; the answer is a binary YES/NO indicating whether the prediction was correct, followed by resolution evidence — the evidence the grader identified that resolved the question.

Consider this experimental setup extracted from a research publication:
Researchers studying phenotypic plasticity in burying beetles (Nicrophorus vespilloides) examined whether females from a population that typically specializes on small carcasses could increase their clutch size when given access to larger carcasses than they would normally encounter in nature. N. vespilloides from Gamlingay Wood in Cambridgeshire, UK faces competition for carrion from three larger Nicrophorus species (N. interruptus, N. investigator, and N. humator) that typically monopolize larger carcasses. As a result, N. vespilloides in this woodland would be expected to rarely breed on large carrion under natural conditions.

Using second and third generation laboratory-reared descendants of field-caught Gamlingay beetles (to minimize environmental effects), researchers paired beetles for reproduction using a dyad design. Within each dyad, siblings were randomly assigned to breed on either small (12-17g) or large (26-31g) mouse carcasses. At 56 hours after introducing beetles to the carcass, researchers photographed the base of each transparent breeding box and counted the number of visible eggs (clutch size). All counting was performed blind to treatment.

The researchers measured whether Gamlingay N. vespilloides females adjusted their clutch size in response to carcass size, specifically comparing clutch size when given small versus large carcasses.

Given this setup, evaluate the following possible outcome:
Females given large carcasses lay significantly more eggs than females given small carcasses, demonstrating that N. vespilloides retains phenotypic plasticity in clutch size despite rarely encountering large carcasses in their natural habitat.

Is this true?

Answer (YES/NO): YES